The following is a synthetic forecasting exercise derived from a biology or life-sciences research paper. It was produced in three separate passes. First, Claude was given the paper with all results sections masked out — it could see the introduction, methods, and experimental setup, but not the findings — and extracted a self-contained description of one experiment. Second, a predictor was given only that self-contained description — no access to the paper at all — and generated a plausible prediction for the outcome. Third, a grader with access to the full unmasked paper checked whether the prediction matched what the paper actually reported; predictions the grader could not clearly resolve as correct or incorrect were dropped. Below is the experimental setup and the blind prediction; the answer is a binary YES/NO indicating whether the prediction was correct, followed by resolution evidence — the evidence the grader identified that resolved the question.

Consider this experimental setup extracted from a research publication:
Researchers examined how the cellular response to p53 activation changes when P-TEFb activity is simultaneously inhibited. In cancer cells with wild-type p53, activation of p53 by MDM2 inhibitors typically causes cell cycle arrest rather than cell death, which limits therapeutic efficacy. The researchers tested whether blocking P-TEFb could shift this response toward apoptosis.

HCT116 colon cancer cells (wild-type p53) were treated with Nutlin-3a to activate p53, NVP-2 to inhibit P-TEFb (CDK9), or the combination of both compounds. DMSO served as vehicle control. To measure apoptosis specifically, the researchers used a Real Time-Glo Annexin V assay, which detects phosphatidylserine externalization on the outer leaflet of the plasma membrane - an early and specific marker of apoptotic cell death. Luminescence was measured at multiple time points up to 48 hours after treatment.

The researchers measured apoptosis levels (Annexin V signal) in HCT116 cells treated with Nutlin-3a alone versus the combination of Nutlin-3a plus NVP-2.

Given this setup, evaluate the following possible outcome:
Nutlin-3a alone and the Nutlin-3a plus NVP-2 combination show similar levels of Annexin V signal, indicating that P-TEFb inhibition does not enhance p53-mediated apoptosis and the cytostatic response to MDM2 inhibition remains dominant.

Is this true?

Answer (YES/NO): NO